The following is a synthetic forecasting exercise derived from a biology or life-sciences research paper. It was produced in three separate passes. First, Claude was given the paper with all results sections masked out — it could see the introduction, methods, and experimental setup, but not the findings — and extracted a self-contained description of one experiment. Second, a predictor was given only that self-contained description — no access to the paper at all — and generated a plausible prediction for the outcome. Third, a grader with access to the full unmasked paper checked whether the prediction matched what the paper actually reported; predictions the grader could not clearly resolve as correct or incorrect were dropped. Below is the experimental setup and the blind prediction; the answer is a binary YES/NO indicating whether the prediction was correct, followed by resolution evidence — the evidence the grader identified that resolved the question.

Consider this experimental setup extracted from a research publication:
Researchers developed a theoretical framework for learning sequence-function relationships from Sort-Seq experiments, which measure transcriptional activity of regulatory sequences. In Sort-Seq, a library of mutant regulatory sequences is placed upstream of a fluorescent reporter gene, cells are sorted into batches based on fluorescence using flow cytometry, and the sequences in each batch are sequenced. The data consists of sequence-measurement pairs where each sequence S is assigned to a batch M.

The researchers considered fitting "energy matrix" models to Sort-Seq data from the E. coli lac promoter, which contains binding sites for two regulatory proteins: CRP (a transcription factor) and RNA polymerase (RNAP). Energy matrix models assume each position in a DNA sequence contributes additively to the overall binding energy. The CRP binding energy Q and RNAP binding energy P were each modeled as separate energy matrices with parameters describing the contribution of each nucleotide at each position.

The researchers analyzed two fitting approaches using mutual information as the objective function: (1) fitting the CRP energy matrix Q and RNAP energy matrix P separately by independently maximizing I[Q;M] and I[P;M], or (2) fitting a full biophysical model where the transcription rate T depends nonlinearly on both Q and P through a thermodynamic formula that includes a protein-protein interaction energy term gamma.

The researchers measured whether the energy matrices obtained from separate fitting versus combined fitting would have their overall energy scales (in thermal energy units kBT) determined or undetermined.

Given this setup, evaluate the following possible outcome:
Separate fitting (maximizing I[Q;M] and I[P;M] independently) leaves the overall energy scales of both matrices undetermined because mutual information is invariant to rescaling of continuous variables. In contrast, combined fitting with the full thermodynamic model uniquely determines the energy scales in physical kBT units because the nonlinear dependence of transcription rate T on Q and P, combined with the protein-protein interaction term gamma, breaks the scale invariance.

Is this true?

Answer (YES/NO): YES